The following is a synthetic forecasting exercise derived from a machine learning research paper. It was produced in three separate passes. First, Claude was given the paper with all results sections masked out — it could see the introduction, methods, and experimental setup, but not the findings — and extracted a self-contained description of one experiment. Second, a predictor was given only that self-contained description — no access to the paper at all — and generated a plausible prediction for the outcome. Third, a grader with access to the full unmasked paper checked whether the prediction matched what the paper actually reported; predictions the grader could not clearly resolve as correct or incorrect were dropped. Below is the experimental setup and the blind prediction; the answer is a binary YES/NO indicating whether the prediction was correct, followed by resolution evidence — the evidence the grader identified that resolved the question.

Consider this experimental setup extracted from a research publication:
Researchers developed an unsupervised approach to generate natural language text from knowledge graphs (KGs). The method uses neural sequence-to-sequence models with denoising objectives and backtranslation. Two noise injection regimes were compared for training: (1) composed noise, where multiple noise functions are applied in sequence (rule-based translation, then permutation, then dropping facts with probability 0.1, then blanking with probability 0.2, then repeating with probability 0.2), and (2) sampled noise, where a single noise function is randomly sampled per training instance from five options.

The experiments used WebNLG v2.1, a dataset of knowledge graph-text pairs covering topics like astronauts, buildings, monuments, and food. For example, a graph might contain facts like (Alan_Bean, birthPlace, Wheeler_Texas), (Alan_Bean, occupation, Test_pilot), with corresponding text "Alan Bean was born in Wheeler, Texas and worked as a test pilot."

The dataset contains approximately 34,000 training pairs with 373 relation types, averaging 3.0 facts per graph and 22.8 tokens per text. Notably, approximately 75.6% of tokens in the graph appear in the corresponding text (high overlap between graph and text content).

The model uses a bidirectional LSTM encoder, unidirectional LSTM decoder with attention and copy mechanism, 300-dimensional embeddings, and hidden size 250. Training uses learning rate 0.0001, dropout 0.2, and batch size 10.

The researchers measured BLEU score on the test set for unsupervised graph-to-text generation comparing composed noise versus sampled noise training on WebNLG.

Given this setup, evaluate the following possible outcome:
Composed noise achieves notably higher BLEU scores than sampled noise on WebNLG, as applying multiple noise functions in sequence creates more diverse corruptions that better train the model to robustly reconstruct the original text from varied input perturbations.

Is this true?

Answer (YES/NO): NO